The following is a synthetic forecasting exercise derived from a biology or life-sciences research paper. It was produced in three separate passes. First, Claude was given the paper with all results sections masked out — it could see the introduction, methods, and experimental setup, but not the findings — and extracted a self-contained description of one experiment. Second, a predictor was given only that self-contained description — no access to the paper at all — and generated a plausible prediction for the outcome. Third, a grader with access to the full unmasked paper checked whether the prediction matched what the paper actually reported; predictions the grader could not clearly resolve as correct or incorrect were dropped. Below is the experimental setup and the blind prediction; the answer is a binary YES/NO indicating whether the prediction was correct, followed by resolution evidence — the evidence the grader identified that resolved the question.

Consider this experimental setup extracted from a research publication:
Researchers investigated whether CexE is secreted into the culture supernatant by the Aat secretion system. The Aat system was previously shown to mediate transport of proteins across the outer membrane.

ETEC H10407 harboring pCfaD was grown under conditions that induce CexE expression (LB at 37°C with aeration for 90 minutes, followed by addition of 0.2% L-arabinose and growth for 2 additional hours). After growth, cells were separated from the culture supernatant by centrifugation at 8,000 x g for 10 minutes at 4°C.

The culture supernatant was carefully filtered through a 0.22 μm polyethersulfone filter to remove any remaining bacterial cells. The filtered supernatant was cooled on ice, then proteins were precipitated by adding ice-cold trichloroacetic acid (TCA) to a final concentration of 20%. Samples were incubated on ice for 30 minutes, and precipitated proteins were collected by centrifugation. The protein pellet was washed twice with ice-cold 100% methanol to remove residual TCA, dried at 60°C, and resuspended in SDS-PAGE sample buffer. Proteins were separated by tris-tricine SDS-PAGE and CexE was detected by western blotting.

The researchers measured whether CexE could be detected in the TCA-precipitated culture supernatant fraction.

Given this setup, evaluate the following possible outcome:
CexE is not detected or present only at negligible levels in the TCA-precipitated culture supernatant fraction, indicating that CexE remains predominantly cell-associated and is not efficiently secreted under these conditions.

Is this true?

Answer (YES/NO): NO